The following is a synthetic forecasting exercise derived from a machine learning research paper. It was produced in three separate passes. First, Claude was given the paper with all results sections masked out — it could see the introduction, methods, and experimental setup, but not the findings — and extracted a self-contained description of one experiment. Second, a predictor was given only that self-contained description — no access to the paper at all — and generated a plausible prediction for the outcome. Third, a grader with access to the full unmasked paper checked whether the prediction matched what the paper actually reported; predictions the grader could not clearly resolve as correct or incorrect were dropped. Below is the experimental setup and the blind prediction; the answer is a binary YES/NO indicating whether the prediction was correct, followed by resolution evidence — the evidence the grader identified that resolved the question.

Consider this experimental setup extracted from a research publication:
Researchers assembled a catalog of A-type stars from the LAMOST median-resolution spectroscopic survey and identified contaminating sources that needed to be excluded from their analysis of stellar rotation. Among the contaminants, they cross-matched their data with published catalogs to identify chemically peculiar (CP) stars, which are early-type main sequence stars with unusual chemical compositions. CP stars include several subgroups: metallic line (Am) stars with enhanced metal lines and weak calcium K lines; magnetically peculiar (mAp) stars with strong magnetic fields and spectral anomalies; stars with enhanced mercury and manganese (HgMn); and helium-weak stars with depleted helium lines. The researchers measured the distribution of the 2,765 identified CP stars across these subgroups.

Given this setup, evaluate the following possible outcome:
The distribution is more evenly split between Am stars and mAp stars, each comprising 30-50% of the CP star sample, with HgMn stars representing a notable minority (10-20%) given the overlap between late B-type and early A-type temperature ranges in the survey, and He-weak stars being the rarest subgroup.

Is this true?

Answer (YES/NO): NO